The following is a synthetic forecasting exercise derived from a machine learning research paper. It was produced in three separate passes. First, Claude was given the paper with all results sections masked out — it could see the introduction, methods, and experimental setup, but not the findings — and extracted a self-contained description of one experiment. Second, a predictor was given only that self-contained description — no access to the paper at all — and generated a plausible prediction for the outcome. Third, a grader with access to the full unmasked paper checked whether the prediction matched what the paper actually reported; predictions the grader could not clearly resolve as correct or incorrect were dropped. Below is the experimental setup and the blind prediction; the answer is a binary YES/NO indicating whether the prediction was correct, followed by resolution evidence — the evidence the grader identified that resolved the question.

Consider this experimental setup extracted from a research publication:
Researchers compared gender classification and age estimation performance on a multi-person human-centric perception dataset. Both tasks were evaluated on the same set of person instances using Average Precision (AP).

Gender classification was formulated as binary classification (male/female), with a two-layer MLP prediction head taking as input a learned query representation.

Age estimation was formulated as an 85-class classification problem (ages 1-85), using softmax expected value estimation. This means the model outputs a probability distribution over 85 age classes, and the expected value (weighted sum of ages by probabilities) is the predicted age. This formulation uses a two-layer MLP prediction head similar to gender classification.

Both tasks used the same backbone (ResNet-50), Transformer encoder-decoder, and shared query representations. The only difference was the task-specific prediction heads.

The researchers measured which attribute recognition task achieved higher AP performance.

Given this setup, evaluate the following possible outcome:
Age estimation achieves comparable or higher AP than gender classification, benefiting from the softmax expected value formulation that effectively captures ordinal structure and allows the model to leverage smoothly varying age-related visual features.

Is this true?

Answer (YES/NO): NO